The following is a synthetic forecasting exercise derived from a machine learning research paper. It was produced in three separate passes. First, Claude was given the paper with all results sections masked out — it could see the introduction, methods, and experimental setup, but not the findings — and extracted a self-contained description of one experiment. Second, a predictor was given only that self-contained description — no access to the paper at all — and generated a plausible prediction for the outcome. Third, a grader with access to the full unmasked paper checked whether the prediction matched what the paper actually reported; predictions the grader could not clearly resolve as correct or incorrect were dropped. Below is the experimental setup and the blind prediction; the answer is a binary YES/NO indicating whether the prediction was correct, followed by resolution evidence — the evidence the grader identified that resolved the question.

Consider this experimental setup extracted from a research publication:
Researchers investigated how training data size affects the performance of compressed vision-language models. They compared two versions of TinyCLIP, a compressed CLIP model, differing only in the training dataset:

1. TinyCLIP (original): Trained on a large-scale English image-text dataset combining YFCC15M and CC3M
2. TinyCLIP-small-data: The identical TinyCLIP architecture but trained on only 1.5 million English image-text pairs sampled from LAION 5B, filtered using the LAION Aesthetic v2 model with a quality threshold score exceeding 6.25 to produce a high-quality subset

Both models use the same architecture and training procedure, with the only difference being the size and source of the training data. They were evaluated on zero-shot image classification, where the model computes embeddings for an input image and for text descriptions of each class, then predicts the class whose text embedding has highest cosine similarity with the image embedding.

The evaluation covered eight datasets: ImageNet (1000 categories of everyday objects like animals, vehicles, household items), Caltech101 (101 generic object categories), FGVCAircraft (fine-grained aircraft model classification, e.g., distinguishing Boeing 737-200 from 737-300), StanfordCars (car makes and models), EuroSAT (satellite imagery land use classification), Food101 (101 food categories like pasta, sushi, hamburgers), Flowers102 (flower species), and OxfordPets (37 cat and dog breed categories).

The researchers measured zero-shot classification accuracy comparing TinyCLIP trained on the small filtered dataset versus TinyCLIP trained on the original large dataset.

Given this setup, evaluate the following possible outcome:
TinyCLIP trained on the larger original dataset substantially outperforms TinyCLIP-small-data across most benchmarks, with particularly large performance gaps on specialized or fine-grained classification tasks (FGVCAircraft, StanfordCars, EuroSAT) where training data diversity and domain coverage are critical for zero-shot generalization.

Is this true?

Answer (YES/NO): NO